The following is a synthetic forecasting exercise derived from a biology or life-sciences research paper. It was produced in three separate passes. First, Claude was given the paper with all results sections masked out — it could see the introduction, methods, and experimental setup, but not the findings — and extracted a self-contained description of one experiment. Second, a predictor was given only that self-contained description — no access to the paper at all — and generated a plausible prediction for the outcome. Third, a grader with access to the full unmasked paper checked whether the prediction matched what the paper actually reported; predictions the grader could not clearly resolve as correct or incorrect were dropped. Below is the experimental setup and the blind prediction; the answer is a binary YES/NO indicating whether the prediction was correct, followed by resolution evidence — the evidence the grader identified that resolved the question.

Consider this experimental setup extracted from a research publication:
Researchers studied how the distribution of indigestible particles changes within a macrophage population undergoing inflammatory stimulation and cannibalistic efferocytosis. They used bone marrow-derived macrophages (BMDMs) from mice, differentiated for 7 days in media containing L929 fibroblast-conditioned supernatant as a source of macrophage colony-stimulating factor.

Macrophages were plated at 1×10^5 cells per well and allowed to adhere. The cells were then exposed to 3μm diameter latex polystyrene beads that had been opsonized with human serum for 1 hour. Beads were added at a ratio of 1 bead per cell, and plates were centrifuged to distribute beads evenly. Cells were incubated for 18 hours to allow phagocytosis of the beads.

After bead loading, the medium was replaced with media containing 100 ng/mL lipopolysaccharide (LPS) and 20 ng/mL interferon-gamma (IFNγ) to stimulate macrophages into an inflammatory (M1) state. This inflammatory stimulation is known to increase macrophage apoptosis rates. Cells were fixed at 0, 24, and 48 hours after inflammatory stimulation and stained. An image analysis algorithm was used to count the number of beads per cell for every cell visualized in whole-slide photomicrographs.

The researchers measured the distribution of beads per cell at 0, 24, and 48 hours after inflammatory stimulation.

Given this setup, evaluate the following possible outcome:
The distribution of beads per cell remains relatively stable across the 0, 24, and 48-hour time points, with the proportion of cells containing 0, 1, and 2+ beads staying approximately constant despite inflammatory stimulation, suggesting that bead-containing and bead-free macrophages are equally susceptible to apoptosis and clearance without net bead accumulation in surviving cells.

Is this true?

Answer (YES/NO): NO